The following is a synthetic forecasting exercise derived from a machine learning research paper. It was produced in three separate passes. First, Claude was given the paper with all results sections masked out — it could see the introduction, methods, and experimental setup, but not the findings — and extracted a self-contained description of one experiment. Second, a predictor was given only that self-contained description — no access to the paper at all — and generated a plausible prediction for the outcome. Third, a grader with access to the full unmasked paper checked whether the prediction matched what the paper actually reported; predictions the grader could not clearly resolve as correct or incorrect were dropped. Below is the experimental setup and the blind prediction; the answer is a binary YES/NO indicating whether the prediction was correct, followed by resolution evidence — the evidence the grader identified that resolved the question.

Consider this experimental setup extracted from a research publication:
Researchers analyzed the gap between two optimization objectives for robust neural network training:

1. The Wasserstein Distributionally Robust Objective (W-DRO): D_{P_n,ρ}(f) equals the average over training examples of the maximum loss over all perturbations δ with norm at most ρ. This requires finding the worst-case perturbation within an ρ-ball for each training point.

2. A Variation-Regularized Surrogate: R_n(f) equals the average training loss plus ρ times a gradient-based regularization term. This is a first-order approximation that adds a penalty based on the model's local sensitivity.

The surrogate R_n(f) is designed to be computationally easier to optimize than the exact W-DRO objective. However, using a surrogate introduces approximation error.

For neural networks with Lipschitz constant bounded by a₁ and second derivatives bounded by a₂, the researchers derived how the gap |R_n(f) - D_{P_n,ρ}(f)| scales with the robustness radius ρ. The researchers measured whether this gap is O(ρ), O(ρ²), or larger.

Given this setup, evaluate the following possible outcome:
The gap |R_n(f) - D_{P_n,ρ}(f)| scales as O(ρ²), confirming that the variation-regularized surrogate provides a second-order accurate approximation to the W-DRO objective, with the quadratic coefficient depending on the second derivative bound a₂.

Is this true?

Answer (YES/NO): NO